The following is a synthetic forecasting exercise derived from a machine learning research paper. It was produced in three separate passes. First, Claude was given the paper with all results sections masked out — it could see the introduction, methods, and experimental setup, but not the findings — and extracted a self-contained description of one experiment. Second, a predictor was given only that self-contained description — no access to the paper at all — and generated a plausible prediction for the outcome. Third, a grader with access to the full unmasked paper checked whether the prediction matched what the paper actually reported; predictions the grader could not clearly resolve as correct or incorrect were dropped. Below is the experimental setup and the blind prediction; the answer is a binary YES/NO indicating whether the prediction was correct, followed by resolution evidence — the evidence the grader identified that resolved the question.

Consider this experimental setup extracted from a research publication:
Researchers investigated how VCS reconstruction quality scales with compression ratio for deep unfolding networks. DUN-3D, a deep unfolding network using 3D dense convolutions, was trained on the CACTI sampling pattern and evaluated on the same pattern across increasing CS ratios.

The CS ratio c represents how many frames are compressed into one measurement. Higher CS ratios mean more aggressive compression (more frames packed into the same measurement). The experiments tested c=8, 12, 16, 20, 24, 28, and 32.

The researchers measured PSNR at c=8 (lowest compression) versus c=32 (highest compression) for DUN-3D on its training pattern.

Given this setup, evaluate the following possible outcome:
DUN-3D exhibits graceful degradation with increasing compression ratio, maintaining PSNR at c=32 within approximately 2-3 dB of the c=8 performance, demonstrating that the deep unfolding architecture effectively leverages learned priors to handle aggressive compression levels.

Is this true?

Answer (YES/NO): NO